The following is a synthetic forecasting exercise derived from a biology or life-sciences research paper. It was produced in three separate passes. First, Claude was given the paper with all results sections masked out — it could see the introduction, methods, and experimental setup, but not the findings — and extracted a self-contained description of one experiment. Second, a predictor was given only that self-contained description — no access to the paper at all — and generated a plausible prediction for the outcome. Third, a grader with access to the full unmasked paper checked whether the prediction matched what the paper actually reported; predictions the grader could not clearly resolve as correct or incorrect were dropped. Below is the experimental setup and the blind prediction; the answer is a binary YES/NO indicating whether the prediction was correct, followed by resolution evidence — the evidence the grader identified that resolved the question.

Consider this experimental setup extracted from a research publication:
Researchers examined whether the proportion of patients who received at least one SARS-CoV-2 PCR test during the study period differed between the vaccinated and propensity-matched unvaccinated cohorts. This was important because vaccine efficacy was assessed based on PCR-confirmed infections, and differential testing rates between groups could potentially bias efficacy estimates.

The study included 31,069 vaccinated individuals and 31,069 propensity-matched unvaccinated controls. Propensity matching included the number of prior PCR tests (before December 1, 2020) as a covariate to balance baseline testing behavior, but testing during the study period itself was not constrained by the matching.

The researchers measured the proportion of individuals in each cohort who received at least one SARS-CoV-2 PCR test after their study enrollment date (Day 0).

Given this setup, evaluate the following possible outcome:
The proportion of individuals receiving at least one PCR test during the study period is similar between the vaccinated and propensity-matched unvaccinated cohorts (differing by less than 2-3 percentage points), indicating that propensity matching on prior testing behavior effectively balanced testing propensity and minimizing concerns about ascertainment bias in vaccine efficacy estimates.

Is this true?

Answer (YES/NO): YES